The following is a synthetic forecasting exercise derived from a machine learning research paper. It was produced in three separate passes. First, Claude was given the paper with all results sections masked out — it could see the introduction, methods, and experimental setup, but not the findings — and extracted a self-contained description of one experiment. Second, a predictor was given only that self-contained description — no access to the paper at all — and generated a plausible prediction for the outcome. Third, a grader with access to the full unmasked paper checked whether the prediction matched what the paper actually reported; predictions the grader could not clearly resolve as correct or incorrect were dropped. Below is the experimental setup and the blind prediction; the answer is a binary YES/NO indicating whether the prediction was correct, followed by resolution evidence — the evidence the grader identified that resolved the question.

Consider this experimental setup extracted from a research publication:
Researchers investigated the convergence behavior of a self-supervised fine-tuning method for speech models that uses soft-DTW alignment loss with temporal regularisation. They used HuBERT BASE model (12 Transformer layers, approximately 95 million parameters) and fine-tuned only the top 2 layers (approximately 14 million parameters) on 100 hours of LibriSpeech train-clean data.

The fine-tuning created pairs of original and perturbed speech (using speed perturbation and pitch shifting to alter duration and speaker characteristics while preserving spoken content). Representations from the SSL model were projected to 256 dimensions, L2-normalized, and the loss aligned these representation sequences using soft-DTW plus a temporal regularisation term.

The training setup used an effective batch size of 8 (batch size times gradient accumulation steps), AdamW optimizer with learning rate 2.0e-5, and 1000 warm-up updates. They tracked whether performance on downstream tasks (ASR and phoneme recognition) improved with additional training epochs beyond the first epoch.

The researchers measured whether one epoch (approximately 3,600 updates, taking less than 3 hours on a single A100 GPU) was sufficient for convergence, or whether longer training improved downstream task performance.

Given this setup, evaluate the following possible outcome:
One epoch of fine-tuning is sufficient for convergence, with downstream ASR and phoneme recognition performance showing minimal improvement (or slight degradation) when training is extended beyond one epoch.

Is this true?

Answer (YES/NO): YES